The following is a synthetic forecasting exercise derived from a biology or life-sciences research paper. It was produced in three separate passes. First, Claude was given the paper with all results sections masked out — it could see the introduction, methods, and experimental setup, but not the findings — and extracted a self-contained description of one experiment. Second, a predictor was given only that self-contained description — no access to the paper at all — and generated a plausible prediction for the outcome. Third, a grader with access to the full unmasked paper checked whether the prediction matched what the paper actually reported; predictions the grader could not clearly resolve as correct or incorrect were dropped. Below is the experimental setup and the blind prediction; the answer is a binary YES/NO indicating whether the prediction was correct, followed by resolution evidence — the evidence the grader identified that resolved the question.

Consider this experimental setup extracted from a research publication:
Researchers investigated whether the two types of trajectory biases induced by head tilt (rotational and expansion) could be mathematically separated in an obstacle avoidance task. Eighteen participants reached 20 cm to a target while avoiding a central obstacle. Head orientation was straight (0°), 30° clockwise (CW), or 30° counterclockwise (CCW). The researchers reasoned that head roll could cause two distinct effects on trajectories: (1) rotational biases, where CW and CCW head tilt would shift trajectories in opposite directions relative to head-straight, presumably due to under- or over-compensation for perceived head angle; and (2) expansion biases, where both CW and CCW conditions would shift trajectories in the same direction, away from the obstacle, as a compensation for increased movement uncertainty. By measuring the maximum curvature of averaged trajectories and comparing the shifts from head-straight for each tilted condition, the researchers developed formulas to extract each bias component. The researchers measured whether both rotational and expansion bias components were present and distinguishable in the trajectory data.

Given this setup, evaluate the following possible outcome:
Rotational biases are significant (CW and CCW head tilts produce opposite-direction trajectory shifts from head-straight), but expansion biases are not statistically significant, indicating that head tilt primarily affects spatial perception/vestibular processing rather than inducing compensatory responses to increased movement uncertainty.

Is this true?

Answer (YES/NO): NO